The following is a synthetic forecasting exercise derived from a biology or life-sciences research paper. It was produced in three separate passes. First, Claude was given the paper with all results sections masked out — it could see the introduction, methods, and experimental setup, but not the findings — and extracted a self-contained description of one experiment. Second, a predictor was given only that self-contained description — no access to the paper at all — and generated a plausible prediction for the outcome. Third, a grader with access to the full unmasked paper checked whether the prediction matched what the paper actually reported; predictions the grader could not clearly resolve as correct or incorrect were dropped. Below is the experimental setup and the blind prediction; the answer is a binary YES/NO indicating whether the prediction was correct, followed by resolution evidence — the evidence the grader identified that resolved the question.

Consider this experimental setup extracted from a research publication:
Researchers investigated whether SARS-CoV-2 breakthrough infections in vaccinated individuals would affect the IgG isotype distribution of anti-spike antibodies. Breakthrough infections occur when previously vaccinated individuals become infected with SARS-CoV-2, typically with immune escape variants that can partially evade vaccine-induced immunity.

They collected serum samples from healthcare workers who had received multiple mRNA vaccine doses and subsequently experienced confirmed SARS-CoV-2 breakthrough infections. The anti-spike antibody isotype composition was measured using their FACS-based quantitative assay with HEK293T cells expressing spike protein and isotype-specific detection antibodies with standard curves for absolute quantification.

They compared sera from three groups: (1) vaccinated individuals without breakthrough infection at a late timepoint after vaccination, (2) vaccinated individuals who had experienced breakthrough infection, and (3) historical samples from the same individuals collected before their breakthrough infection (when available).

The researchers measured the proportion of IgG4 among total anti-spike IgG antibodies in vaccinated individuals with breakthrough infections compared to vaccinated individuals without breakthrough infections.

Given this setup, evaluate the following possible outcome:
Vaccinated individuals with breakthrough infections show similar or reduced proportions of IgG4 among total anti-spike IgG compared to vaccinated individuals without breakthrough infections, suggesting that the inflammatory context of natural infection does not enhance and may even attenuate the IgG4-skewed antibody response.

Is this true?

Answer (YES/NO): NO